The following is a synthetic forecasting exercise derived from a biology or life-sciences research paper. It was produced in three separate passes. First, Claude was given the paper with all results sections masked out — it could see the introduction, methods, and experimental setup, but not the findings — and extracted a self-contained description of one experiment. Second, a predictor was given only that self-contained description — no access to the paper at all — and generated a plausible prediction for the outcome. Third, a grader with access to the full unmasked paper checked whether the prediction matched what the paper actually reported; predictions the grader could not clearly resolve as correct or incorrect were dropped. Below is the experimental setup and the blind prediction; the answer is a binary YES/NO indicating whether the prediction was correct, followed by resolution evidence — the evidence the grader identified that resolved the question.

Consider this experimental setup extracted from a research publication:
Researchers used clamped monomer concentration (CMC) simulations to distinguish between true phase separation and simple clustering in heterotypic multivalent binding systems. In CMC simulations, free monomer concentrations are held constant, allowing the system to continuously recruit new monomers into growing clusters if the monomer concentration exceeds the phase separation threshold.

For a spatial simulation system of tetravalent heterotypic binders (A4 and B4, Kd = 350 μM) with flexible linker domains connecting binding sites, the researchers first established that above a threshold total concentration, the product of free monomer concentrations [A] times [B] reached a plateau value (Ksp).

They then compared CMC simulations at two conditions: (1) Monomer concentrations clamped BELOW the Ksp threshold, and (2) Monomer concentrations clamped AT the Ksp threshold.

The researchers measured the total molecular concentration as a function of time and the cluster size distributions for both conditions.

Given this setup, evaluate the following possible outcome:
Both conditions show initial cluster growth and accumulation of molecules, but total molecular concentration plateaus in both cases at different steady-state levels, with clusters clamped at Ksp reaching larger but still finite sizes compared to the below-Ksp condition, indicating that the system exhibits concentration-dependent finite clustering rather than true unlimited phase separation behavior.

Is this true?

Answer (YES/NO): NO